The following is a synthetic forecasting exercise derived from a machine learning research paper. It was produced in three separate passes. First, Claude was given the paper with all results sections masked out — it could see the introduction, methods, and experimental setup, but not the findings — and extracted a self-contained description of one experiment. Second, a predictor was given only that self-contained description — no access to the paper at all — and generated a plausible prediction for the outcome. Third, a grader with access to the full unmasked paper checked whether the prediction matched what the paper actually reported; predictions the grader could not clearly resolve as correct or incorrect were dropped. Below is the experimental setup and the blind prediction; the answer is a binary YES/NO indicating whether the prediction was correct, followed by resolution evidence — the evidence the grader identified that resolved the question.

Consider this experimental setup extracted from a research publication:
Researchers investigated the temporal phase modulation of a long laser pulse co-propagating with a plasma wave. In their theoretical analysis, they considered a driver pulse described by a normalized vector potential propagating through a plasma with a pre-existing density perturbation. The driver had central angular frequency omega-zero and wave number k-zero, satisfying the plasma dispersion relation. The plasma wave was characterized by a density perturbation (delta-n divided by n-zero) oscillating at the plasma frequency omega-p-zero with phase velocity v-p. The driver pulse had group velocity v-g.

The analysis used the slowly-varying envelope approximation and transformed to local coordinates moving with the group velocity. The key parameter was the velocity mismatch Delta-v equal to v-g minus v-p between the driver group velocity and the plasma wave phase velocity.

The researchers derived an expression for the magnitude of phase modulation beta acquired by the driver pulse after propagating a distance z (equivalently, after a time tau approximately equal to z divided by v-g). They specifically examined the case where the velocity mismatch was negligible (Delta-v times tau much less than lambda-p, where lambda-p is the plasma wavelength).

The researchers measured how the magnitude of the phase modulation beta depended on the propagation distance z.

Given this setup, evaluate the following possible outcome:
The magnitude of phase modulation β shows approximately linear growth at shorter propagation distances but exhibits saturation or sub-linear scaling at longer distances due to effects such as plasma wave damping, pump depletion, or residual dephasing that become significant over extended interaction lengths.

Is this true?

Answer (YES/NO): NO